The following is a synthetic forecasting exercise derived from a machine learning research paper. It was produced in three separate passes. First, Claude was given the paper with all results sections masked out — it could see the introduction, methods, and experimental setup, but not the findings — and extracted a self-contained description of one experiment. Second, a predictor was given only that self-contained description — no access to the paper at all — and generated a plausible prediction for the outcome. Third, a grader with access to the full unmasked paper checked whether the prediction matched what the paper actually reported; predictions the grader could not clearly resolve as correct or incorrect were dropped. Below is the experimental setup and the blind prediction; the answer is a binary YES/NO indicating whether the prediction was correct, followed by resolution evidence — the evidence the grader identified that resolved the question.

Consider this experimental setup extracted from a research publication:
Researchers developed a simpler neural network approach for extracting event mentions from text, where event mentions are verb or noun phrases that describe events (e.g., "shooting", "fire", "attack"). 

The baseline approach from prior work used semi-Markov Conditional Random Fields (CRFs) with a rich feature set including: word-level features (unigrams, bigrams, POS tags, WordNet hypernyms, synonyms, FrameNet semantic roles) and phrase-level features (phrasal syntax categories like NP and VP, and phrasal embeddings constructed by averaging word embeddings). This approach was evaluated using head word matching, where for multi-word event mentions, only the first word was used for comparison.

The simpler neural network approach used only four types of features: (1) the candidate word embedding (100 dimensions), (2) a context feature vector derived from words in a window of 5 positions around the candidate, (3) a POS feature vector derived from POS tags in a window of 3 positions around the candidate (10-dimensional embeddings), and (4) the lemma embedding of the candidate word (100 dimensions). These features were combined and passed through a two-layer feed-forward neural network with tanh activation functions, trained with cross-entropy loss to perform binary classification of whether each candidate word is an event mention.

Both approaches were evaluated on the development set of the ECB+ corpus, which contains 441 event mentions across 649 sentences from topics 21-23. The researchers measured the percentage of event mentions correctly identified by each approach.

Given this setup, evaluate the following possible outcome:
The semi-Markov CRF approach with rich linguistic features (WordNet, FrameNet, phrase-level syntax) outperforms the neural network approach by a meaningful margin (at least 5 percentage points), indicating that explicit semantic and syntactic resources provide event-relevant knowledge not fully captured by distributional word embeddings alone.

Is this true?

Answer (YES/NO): NO